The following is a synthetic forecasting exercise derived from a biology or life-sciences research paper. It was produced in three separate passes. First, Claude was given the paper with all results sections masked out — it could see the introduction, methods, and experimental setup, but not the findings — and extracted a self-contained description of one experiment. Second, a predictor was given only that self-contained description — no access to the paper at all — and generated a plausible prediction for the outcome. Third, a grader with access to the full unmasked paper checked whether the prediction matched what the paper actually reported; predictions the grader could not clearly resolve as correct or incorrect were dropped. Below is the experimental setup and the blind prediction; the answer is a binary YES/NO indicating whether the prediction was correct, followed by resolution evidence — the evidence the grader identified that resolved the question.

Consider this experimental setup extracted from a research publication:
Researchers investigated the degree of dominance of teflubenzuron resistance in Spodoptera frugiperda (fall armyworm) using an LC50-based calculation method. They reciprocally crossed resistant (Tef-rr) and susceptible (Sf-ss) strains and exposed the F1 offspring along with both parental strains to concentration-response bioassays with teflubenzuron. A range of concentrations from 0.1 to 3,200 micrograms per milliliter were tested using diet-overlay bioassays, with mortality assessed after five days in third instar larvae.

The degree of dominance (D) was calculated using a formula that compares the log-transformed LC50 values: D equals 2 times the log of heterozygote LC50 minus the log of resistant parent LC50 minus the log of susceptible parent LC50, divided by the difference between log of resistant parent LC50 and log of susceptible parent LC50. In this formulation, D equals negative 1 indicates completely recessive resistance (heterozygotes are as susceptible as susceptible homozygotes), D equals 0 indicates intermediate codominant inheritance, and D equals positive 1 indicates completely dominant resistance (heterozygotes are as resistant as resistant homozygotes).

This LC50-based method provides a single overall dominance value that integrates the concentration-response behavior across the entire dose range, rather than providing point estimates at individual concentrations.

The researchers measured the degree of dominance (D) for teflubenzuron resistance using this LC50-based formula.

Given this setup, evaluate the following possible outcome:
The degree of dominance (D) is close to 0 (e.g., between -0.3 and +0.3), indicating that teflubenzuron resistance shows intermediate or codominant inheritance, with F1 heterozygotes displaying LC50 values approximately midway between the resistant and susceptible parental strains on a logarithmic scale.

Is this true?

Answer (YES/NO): NO